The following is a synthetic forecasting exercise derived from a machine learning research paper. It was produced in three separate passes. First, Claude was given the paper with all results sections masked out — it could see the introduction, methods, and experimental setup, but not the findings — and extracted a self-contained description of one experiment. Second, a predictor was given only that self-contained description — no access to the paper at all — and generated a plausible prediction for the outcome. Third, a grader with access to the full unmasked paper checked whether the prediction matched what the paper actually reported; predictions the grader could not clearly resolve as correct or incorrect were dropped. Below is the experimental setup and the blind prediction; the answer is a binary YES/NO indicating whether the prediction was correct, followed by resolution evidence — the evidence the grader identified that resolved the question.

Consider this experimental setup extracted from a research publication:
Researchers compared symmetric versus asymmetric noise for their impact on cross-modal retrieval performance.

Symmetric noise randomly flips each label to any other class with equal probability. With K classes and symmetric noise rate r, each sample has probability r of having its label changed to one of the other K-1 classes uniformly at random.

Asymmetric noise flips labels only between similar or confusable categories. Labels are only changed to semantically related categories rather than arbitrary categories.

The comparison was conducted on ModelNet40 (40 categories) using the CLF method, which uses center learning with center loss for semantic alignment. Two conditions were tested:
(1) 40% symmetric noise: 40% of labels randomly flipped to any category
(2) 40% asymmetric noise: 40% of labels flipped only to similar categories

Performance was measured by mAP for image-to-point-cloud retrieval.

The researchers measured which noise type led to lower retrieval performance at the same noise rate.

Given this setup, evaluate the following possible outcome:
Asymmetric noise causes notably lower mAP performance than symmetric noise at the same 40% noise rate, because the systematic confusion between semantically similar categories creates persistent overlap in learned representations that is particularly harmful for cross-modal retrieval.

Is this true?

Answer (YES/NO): YES